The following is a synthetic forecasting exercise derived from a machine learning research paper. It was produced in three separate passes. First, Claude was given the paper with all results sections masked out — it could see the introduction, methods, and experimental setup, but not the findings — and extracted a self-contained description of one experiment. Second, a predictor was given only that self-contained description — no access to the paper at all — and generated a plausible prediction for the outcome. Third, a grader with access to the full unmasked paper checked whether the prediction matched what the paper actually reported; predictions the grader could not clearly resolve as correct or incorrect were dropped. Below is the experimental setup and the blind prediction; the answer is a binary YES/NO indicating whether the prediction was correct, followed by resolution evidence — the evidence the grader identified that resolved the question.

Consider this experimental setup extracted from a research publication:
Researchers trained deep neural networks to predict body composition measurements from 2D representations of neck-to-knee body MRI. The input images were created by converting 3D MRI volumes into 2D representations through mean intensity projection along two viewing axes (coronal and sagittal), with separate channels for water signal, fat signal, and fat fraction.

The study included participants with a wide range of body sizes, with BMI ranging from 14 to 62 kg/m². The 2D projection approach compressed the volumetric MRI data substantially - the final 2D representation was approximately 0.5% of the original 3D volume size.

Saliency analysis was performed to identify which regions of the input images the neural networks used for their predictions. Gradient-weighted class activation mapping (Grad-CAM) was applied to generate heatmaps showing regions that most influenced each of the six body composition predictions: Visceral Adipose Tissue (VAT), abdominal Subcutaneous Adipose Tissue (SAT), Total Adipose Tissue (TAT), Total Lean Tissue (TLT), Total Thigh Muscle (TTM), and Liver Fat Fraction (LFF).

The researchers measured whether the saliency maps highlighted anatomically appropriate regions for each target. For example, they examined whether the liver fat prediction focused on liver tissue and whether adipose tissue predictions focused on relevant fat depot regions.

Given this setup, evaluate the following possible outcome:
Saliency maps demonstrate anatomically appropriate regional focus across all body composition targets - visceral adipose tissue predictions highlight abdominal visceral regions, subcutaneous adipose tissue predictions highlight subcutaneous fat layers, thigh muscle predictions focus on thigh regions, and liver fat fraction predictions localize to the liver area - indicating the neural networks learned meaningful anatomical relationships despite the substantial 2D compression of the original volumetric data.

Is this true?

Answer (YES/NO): YES